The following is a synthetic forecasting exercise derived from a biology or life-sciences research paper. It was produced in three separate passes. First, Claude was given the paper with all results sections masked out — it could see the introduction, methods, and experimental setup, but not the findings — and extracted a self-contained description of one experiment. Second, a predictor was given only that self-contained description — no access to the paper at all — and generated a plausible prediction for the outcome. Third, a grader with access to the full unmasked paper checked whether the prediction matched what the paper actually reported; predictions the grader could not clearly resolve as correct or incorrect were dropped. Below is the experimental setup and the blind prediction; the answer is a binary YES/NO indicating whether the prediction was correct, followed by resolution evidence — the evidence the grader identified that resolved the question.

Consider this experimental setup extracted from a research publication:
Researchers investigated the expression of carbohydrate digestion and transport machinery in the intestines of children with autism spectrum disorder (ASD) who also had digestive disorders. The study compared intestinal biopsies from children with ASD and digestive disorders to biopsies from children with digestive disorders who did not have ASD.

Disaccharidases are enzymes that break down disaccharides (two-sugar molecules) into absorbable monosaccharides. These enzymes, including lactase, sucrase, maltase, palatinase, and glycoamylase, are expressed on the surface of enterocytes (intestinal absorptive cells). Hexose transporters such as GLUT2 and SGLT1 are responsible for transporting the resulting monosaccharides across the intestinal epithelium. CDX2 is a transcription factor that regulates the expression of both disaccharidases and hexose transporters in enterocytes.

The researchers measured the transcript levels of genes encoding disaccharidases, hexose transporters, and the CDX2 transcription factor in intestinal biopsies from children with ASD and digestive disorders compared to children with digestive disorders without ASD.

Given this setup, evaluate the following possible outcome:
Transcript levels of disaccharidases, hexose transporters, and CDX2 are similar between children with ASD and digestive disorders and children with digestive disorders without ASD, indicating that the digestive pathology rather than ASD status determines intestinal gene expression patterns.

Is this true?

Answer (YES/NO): NO